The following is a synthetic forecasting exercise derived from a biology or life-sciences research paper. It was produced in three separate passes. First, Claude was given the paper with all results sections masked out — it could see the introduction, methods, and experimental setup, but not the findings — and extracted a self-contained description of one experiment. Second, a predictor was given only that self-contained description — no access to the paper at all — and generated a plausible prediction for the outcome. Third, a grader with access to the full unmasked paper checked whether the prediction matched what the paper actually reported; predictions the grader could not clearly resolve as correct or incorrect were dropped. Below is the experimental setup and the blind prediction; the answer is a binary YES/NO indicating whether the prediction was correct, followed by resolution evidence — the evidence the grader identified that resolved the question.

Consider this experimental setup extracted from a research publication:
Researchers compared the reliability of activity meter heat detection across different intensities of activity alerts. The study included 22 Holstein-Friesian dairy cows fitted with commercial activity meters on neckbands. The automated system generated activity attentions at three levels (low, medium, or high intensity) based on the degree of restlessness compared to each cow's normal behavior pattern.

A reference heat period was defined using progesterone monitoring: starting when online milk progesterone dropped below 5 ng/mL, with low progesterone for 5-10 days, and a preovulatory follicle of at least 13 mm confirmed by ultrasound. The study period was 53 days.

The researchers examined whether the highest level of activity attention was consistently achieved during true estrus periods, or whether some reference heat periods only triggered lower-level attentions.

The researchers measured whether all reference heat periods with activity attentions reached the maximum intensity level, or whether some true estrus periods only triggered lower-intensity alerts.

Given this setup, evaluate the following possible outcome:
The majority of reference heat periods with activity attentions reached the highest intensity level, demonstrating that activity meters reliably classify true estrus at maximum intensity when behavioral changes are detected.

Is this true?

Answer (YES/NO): NO